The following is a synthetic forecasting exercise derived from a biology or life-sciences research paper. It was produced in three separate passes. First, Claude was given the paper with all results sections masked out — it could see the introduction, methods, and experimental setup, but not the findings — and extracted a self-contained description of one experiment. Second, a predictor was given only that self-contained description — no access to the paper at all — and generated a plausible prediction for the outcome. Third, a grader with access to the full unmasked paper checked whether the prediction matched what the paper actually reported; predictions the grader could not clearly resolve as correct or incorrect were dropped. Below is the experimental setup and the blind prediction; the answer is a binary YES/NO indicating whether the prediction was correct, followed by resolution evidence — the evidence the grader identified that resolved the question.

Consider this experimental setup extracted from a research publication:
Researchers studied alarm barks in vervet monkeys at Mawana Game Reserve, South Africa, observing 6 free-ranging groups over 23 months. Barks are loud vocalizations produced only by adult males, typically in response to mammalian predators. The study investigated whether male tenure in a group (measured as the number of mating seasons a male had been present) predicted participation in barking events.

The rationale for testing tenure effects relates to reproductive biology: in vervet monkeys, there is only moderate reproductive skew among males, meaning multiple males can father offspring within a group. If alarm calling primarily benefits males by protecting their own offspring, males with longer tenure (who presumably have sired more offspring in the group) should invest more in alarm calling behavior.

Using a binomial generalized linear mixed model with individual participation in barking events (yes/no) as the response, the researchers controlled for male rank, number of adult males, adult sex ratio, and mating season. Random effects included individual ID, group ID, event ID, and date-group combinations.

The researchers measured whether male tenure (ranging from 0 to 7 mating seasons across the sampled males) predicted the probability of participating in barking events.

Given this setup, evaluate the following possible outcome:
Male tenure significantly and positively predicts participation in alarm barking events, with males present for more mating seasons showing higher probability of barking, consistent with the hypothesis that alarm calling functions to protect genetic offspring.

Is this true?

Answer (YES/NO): NO